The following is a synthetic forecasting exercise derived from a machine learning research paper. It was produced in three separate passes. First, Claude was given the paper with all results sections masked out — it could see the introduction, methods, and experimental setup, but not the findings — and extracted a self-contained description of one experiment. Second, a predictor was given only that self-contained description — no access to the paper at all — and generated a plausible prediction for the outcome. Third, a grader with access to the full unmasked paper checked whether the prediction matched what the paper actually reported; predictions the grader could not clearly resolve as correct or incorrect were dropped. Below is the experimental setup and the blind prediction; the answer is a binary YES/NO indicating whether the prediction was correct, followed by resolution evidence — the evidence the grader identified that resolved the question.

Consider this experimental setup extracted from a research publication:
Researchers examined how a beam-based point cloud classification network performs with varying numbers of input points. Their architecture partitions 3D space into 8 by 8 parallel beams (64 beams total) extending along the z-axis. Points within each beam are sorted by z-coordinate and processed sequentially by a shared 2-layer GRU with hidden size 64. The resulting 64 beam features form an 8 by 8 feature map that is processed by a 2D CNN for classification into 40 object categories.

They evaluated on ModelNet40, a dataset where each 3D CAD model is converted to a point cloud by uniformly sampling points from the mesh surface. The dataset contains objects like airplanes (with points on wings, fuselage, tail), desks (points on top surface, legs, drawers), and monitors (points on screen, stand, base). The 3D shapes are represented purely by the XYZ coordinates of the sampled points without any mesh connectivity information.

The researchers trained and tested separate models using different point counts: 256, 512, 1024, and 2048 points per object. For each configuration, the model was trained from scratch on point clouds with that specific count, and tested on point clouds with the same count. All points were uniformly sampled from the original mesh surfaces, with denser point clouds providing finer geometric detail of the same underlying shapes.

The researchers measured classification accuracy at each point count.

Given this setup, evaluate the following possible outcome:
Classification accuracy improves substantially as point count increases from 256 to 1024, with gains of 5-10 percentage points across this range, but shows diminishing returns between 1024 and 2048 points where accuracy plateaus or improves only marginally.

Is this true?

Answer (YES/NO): NO